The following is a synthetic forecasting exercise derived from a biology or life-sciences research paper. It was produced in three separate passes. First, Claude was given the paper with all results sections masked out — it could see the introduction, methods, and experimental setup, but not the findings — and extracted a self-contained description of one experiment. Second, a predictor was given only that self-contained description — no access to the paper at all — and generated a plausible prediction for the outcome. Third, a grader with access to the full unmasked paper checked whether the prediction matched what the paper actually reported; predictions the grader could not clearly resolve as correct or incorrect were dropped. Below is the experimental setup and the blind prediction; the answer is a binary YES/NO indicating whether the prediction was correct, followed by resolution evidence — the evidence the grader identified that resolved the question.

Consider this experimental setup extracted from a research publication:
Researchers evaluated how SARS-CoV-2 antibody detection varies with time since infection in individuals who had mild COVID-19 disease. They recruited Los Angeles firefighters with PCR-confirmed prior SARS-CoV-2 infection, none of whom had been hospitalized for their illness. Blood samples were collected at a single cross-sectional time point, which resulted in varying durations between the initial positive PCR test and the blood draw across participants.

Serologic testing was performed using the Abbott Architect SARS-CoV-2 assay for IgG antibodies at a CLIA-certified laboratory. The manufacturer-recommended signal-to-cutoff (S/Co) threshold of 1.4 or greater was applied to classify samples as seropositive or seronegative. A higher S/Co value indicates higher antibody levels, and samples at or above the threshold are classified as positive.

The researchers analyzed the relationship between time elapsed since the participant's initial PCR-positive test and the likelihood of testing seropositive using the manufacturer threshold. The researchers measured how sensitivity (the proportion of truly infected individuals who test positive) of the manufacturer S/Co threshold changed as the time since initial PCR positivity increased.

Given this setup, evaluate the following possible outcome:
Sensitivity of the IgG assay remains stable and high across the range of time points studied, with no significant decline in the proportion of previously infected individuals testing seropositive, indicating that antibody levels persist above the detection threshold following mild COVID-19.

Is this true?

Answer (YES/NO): NO